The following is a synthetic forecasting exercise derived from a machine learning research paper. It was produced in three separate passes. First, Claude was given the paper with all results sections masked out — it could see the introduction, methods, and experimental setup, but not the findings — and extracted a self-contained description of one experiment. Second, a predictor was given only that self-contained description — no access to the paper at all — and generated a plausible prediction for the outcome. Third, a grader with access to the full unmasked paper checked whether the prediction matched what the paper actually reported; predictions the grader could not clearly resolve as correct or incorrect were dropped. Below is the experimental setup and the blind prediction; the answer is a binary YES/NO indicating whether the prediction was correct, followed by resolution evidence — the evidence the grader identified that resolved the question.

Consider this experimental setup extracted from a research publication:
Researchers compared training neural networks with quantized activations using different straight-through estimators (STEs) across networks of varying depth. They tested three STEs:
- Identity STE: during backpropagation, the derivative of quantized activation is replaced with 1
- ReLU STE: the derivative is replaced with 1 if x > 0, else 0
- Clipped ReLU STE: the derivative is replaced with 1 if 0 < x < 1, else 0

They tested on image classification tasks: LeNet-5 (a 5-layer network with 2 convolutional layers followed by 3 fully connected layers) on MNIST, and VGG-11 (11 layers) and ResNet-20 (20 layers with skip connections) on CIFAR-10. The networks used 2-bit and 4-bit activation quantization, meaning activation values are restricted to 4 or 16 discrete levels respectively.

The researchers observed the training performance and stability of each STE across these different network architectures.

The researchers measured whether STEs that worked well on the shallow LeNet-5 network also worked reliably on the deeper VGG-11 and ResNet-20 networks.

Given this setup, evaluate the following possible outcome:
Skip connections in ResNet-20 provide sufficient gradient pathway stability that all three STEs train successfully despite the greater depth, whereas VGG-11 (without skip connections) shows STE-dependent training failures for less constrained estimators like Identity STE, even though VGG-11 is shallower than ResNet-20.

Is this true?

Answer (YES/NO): NO